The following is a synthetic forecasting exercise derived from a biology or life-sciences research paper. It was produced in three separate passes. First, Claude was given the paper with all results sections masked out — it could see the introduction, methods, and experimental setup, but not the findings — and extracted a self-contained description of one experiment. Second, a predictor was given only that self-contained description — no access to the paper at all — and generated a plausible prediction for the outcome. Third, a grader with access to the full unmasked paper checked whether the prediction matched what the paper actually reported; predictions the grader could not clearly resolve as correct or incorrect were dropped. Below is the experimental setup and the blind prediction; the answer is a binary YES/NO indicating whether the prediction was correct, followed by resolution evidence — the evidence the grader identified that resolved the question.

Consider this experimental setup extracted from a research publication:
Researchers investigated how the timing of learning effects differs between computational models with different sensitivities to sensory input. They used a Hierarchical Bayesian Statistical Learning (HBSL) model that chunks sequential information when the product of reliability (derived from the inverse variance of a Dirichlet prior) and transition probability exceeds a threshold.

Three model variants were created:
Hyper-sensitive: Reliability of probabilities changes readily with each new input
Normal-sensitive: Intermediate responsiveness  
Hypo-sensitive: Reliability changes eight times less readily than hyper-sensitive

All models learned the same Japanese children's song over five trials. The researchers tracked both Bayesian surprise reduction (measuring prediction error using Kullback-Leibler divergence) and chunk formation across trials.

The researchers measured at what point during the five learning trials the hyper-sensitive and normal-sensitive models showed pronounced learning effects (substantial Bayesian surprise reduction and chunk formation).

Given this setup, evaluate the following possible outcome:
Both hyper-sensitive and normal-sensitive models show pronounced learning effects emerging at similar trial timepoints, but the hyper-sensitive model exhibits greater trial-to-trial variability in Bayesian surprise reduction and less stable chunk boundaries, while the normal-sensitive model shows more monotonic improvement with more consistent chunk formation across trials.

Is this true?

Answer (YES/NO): NO